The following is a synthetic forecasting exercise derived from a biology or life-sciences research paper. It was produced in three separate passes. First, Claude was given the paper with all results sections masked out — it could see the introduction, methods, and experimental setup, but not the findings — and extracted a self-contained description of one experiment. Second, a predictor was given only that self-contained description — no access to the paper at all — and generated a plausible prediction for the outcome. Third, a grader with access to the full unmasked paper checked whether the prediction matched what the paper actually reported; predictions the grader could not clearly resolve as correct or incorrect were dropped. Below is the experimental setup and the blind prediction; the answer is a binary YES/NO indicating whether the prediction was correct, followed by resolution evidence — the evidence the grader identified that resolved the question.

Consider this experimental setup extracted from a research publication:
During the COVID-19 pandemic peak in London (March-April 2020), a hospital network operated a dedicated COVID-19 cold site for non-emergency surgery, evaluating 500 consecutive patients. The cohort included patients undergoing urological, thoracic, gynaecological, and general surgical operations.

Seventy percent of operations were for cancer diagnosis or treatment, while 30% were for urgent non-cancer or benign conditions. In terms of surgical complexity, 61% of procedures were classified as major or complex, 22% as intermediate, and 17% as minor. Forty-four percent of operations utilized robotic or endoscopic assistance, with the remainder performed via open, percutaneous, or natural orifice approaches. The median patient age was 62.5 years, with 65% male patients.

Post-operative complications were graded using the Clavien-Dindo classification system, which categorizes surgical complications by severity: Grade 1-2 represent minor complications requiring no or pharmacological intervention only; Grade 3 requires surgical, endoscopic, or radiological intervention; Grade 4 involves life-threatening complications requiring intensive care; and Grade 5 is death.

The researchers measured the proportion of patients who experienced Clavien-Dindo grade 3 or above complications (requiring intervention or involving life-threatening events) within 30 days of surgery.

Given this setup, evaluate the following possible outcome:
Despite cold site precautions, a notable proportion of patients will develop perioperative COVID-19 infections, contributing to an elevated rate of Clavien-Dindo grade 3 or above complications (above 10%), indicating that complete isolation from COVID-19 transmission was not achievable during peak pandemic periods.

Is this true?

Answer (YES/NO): NO